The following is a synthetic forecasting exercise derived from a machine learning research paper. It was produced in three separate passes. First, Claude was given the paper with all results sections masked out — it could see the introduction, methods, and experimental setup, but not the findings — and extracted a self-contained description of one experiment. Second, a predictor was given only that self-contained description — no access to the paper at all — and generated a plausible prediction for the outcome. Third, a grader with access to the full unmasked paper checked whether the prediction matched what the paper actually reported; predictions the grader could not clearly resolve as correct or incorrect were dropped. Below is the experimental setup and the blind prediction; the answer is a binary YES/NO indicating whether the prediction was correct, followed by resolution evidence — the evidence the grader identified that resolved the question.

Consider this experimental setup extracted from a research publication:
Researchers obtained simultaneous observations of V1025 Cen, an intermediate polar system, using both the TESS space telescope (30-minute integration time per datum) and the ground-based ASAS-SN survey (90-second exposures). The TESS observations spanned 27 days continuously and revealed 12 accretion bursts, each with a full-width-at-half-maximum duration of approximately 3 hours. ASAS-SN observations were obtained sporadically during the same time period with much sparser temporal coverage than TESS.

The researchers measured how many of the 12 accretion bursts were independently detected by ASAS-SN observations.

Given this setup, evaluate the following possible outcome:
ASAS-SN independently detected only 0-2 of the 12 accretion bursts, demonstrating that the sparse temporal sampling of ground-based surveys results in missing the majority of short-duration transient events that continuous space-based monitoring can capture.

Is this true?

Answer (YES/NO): YES